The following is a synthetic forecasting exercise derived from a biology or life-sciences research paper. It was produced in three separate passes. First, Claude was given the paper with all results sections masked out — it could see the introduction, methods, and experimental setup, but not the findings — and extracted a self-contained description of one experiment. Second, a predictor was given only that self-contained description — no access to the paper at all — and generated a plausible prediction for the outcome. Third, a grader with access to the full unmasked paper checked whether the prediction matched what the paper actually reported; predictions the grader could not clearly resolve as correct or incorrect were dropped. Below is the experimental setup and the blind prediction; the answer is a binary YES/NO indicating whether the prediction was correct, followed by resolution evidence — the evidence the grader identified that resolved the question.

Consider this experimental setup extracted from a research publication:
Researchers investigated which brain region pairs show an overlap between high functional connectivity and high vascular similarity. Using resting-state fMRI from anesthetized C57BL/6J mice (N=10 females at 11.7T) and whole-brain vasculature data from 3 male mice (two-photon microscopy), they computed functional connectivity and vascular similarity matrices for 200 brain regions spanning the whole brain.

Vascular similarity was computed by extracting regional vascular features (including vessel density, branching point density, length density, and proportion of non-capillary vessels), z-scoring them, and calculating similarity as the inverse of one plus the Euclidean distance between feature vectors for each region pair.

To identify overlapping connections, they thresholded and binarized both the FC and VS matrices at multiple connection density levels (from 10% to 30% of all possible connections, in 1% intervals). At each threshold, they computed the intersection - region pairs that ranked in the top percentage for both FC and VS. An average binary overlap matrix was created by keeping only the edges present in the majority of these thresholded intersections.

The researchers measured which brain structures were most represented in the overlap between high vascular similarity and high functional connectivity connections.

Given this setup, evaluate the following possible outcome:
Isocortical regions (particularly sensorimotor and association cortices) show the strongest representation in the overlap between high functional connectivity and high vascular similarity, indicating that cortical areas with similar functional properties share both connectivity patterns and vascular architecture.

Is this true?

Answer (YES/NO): NO